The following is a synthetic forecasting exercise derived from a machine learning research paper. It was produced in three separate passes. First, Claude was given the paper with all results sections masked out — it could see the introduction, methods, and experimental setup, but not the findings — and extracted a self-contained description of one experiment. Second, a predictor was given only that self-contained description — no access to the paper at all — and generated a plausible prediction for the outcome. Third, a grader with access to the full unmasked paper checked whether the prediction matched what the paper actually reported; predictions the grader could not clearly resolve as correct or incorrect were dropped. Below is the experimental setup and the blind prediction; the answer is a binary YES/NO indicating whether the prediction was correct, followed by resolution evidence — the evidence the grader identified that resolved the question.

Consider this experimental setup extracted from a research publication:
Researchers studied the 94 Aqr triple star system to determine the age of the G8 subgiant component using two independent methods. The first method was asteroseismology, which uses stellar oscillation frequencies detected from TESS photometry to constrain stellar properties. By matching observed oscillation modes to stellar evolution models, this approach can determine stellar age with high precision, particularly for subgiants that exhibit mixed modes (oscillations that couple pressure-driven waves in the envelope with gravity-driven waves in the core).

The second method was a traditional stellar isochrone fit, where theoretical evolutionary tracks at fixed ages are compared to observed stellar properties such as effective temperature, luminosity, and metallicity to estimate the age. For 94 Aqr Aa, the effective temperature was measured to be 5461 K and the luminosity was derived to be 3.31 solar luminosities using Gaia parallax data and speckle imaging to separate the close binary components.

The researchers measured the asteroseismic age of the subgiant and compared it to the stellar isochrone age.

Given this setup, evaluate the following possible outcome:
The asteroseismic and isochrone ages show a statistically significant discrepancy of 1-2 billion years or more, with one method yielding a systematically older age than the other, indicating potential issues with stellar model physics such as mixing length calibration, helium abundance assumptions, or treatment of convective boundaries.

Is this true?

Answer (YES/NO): NO